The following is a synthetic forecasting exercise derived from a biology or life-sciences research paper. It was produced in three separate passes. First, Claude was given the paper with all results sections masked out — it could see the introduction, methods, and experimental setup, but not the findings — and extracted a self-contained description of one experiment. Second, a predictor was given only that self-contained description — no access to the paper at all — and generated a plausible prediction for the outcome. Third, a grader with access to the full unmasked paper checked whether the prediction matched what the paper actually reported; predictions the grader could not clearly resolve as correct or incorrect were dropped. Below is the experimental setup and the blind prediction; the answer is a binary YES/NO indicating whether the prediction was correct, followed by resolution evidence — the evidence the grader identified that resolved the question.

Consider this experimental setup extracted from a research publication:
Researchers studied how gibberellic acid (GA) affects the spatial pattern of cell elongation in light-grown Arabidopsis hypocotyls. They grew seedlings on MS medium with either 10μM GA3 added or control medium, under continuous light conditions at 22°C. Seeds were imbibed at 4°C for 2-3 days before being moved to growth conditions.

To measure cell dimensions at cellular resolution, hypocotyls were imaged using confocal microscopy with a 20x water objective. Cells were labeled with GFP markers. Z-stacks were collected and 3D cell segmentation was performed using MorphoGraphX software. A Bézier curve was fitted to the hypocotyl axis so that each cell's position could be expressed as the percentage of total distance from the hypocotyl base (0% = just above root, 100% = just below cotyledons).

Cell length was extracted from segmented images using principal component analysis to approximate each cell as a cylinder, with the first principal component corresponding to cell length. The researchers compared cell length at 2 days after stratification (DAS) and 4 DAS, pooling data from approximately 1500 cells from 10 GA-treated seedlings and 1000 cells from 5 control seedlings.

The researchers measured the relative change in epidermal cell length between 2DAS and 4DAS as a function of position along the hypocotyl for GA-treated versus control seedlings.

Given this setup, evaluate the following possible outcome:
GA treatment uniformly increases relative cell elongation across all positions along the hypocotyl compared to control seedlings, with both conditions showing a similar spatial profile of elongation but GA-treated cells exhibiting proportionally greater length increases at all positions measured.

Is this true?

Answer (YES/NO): NO